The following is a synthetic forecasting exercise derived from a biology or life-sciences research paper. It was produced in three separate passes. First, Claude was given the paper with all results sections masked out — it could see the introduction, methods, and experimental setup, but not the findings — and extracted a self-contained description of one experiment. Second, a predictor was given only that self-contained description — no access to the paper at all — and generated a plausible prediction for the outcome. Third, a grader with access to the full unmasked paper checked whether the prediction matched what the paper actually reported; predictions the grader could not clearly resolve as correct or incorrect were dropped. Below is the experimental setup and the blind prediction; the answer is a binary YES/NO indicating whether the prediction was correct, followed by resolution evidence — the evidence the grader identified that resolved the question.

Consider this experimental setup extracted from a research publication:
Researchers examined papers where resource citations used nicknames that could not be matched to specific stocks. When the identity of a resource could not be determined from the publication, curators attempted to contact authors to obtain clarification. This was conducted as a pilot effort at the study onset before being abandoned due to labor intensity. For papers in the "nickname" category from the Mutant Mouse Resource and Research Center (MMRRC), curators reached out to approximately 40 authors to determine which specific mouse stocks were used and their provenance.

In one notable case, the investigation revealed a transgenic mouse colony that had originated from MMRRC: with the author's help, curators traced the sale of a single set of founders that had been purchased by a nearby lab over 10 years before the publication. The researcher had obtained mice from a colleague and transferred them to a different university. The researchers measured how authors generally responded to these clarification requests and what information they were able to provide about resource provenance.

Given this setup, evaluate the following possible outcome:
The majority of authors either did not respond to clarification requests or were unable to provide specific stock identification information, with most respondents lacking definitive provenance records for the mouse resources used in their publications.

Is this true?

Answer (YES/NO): NO